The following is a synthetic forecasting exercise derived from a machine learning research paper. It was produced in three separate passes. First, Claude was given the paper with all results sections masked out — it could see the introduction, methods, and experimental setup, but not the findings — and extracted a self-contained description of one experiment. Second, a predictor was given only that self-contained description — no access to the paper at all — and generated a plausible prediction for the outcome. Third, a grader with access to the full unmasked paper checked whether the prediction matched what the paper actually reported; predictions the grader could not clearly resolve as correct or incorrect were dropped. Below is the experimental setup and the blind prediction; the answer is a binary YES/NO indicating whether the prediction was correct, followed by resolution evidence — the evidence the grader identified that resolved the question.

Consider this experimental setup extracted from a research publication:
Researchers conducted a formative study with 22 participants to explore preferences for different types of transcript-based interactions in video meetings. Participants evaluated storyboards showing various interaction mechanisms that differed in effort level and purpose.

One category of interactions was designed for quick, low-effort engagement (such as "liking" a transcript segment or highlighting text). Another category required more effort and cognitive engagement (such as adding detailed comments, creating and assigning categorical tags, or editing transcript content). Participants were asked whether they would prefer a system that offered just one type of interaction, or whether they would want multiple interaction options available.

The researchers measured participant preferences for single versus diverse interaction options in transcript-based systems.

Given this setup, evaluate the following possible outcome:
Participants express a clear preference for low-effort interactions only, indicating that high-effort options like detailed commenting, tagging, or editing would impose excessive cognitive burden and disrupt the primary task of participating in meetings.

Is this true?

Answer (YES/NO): NO